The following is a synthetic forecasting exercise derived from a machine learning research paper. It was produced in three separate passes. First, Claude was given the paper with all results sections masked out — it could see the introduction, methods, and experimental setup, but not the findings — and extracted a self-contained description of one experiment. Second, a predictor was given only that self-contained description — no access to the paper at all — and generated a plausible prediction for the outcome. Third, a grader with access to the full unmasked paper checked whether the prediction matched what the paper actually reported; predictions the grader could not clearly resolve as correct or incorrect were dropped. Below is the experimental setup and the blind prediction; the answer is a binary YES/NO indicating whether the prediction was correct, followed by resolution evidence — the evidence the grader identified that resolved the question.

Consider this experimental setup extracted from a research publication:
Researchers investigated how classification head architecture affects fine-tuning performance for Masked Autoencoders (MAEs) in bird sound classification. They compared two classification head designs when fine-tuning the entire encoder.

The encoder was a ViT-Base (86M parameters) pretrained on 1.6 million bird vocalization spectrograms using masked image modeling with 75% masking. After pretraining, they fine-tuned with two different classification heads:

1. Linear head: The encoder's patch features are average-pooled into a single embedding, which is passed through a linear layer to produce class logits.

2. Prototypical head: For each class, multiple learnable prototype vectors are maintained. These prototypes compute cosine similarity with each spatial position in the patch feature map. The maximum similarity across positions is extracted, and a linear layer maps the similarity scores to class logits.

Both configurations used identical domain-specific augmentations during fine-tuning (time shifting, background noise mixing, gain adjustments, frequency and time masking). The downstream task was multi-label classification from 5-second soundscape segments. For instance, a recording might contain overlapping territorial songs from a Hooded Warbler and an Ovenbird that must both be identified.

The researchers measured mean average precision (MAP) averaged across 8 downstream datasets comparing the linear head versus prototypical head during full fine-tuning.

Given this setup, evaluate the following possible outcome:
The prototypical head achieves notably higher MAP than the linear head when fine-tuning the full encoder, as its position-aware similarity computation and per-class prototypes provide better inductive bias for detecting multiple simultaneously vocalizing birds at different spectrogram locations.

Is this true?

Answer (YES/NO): YES